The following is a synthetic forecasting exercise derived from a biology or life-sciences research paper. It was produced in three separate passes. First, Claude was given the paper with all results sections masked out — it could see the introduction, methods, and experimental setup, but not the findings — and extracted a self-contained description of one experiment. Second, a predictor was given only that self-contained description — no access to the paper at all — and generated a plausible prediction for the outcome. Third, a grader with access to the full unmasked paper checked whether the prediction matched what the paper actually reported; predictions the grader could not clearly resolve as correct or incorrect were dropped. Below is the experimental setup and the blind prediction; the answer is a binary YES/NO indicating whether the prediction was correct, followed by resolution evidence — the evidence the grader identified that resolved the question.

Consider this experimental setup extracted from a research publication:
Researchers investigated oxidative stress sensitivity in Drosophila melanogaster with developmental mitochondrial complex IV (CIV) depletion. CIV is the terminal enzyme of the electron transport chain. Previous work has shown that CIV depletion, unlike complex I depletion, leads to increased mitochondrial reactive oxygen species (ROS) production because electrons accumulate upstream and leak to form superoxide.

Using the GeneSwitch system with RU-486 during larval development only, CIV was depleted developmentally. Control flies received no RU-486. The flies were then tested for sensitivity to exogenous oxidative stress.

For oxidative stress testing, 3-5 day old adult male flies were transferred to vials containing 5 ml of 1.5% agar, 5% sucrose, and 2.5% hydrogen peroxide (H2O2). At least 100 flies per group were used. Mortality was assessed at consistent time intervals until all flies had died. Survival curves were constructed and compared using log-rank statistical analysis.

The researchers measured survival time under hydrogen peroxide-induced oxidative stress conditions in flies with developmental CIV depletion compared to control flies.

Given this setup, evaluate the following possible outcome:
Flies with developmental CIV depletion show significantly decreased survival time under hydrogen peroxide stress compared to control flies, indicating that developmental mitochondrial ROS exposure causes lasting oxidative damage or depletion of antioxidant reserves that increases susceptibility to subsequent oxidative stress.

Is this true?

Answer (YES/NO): YES